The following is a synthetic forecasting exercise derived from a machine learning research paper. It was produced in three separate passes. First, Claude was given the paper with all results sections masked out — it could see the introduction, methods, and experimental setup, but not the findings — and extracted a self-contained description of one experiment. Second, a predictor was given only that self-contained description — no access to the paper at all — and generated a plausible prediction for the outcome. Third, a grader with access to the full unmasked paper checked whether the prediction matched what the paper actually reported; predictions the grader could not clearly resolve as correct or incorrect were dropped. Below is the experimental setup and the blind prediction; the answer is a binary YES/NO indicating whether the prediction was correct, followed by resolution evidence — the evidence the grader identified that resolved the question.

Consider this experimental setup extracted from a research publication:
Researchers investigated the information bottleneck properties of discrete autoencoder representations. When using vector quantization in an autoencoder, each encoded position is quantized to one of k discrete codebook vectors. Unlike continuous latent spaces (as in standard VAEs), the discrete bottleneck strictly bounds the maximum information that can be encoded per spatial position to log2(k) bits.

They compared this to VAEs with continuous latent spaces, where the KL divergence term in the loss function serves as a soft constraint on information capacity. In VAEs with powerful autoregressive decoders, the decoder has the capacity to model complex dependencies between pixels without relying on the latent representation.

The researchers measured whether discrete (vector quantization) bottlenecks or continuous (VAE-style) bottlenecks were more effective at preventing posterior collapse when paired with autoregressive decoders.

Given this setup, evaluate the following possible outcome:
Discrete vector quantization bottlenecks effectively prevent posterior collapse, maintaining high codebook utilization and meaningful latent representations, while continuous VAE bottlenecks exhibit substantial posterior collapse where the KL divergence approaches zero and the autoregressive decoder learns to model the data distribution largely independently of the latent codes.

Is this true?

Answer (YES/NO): YES